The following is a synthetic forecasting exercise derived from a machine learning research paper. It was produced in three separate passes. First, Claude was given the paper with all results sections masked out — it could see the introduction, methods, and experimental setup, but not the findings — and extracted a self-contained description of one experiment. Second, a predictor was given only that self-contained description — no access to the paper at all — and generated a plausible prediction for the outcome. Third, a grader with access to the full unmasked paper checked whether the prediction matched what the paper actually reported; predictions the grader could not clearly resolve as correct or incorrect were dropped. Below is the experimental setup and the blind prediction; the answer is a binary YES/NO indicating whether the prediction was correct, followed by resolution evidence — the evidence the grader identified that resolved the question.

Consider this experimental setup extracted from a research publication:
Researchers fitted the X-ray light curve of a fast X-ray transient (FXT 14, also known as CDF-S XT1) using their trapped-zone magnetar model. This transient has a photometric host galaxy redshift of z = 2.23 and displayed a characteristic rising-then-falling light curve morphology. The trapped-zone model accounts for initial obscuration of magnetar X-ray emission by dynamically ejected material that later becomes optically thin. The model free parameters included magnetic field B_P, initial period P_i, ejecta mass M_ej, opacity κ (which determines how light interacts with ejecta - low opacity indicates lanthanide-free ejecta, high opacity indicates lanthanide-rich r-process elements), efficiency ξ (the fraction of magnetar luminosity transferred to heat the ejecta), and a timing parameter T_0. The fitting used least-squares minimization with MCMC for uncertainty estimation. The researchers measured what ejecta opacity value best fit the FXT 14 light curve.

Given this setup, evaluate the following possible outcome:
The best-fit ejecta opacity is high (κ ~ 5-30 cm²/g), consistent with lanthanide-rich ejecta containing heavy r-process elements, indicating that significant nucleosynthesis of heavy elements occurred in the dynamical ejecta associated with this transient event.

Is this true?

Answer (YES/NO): NO